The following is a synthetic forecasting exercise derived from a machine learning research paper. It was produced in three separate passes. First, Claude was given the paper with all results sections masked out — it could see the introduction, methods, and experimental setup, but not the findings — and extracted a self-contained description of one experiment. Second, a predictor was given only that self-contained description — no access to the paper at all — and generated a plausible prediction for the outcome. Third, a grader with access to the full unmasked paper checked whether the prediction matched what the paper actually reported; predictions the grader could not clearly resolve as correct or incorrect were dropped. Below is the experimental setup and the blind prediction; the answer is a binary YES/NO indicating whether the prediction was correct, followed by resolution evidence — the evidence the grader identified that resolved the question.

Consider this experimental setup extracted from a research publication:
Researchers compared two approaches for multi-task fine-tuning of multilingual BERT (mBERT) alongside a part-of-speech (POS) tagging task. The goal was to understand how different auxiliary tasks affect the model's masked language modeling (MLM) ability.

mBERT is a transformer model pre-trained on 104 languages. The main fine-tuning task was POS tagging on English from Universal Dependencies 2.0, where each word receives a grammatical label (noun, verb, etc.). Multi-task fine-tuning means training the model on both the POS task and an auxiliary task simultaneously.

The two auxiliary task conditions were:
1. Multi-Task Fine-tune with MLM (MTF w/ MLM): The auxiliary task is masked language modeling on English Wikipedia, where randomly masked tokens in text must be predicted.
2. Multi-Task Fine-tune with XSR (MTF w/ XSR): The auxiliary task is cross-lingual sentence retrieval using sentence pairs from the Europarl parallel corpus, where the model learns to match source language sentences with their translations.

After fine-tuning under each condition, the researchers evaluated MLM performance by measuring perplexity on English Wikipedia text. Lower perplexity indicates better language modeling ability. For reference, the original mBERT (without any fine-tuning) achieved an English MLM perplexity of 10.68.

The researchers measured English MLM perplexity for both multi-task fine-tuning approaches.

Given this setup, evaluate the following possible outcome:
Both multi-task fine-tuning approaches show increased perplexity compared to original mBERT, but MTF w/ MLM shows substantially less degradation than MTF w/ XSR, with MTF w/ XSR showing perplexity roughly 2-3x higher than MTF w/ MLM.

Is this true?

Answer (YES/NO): NO